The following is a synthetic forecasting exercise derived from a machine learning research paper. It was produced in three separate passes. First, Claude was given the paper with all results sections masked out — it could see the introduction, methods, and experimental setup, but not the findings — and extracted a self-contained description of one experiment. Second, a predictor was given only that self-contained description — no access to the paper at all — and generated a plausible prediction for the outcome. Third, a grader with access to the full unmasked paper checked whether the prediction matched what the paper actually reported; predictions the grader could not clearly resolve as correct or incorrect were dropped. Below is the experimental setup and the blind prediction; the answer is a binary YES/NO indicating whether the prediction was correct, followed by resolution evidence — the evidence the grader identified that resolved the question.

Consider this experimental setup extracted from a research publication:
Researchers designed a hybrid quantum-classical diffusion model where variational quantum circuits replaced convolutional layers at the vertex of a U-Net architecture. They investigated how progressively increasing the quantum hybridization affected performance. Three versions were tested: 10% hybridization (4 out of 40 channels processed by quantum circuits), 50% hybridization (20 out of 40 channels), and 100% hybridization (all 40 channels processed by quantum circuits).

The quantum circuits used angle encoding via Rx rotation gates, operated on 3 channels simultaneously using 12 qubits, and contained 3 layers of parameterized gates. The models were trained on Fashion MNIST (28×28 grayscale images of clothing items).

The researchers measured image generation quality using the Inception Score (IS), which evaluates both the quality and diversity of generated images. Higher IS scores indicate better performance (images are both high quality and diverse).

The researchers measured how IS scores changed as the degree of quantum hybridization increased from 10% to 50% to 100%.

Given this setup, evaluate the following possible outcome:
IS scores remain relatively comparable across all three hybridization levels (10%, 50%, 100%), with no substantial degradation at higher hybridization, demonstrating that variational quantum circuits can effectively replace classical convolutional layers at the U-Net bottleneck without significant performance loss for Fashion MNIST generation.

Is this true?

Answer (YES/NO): NO